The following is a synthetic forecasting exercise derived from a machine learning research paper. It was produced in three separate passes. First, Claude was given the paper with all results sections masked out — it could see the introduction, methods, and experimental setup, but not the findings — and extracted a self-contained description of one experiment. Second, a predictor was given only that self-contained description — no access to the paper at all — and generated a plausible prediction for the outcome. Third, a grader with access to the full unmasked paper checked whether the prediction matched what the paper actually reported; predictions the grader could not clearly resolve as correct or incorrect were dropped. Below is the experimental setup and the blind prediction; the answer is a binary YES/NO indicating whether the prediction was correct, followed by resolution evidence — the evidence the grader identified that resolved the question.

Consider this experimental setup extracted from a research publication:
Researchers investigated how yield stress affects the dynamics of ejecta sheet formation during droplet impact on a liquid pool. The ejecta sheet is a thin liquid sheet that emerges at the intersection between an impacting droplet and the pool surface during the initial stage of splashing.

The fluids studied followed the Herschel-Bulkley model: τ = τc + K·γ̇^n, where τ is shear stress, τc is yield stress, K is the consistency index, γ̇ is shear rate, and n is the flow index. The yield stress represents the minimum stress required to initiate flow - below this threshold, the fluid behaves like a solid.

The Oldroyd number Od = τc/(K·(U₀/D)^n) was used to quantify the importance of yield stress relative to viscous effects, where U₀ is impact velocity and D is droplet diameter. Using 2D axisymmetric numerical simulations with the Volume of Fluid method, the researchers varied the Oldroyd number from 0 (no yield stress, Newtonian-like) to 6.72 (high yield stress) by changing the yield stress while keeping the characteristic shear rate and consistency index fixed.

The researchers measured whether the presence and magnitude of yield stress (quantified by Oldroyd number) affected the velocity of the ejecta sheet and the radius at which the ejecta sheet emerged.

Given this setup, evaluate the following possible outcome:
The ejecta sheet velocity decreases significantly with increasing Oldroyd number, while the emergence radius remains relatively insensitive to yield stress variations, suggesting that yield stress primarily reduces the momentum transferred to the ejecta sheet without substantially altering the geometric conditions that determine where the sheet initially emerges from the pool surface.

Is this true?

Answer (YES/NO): NO